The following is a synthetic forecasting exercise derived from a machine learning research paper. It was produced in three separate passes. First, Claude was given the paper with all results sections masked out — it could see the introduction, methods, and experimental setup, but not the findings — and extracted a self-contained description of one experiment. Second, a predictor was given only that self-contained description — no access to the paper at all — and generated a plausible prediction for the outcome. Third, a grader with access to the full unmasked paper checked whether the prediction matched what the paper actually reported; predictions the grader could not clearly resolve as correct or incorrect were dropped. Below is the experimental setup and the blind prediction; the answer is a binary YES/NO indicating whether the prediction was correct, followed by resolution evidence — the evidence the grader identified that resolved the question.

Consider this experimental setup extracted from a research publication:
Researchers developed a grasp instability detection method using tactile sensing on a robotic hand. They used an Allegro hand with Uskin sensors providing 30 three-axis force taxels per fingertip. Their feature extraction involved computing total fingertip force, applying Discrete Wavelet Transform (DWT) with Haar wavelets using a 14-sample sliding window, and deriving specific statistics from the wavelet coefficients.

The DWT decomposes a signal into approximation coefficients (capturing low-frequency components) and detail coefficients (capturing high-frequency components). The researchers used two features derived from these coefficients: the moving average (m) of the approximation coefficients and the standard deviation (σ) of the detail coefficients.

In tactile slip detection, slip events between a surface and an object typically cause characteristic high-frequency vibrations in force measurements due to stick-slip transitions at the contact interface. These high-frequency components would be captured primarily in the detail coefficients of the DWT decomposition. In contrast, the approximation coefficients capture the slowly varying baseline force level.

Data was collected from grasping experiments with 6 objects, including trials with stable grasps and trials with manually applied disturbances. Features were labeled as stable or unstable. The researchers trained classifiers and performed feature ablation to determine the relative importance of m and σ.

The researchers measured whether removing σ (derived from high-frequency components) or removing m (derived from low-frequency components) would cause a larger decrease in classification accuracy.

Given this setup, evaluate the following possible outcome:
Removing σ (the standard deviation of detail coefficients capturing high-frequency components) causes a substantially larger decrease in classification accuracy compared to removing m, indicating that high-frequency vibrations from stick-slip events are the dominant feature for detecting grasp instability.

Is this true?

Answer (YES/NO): YES